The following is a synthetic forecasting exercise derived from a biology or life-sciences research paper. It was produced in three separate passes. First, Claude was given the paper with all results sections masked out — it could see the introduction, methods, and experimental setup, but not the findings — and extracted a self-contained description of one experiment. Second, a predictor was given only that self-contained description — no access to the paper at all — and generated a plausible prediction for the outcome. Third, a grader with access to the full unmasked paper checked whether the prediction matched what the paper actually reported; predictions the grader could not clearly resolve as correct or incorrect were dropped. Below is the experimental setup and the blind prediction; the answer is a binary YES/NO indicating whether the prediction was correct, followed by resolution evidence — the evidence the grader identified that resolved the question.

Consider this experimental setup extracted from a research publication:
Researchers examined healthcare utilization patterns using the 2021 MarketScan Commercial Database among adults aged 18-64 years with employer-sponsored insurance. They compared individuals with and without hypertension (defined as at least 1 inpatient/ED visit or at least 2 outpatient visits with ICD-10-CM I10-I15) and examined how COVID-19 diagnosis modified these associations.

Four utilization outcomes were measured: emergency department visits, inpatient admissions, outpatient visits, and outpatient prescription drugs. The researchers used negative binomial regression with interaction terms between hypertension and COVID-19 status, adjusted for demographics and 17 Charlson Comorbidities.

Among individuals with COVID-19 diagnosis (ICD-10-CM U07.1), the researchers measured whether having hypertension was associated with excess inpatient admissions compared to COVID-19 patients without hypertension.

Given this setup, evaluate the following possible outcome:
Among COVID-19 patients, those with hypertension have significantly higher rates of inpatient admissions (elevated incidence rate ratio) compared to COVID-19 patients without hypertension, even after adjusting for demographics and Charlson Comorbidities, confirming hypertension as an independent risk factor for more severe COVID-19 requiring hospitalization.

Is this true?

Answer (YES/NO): YES